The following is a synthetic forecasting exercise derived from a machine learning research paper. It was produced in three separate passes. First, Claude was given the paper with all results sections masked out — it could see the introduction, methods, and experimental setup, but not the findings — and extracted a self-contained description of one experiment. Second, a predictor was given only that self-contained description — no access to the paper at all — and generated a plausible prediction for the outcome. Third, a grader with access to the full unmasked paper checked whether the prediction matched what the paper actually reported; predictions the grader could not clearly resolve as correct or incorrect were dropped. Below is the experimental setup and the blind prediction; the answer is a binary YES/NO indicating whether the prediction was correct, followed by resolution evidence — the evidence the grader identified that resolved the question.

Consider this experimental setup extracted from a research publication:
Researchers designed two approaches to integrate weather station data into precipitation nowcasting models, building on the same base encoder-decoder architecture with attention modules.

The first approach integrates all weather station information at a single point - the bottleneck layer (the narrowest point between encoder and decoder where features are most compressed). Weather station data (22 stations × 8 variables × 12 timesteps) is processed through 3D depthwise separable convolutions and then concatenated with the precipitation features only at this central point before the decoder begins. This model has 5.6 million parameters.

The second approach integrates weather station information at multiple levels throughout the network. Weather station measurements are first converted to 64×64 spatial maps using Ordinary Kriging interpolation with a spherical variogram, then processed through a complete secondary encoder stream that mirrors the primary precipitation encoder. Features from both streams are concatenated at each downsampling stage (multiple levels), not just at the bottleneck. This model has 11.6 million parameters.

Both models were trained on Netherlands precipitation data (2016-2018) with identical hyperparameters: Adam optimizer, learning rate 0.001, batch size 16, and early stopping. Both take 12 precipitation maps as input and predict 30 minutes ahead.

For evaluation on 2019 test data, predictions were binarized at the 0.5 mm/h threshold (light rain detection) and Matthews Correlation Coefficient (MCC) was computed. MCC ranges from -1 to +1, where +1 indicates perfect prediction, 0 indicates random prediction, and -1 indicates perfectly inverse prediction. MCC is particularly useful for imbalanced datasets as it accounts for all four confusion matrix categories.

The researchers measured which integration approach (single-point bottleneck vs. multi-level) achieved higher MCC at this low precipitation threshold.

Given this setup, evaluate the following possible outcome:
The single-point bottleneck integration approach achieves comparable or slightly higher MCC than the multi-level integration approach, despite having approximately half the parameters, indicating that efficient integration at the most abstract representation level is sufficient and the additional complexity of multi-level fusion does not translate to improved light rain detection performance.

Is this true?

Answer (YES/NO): NO